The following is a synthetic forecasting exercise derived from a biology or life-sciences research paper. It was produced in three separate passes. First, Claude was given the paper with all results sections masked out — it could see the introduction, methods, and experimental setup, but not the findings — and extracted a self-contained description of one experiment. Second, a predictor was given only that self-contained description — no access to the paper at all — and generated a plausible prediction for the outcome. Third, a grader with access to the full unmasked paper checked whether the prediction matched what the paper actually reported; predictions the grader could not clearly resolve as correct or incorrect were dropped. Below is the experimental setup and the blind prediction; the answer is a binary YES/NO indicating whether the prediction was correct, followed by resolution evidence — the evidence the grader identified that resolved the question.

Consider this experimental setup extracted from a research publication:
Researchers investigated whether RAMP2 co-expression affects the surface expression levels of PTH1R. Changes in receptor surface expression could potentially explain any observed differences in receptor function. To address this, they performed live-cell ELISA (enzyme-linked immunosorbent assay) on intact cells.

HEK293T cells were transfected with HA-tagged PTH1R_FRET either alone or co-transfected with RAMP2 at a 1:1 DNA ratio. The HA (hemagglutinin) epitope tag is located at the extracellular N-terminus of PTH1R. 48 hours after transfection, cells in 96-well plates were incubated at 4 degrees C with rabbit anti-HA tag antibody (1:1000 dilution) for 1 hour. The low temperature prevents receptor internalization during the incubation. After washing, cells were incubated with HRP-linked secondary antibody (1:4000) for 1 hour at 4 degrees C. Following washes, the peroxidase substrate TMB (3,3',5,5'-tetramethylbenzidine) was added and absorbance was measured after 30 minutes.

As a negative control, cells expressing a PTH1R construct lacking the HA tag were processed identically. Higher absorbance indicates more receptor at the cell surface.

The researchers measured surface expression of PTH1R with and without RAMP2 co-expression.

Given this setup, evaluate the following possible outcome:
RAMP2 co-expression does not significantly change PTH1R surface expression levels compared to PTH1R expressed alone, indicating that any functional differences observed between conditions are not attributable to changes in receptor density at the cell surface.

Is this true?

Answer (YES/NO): YES